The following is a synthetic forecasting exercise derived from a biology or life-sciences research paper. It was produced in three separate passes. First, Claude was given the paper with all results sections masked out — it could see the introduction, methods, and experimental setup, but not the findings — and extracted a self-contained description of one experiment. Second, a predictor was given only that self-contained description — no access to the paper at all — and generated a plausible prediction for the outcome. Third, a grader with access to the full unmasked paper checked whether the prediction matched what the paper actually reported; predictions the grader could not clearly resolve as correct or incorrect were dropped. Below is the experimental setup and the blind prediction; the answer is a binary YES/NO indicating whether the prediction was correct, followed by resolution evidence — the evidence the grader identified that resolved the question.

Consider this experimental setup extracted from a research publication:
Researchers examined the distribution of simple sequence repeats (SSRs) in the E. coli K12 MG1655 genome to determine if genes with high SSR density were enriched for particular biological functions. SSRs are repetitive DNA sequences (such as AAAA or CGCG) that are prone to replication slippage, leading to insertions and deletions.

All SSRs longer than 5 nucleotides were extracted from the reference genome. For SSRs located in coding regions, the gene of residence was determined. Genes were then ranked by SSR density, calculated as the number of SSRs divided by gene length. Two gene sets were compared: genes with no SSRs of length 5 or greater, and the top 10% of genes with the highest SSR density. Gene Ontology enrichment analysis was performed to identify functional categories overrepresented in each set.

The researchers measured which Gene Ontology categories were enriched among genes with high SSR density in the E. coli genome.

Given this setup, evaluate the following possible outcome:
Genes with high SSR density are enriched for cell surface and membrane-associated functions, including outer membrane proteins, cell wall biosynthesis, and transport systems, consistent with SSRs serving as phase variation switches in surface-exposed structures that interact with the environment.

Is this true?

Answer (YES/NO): NO